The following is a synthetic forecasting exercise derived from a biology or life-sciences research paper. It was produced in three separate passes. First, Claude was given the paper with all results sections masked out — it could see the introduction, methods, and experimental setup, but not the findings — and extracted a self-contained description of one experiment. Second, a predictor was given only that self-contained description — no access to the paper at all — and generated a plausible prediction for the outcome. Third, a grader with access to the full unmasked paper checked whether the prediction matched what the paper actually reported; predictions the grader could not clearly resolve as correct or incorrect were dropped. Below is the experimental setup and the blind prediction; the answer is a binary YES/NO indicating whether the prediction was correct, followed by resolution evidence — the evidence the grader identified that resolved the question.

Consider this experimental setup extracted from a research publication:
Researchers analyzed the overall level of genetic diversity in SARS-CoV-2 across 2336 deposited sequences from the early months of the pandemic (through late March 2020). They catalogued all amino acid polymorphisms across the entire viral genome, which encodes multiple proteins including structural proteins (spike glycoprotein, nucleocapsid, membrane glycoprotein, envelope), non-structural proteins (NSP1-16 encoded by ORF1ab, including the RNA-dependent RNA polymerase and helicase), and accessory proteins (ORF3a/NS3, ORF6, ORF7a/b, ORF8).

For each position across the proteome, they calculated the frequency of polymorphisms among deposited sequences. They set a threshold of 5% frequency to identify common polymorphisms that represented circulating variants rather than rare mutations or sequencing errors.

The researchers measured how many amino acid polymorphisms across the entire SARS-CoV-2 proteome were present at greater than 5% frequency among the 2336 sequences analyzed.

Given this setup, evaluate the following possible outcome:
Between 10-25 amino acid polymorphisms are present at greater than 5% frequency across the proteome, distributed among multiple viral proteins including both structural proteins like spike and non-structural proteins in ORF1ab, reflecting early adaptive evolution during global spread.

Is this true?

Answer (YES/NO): YES